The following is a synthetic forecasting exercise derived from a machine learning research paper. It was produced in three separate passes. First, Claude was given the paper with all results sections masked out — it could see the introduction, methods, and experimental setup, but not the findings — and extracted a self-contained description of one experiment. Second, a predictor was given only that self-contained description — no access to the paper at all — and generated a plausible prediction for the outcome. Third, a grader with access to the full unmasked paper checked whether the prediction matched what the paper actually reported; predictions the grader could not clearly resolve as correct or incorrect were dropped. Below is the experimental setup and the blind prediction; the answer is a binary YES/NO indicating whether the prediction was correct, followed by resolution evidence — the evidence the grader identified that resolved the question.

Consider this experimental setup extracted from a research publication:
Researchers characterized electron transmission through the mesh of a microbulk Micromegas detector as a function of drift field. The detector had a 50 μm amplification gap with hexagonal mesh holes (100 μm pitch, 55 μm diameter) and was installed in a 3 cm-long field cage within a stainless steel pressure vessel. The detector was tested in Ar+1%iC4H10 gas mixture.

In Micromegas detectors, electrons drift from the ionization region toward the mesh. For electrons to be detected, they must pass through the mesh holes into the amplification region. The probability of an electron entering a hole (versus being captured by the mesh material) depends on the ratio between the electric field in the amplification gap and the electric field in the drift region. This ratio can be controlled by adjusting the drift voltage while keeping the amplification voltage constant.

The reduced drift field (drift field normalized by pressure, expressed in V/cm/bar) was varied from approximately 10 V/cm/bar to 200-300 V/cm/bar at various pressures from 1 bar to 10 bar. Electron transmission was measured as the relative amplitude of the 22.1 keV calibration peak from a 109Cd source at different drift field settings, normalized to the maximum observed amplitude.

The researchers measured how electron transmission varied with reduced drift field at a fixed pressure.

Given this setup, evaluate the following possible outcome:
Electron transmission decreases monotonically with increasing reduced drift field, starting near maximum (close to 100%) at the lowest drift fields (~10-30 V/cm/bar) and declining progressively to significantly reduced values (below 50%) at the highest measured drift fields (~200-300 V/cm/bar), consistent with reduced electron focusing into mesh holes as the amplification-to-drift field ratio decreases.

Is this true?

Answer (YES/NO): NO